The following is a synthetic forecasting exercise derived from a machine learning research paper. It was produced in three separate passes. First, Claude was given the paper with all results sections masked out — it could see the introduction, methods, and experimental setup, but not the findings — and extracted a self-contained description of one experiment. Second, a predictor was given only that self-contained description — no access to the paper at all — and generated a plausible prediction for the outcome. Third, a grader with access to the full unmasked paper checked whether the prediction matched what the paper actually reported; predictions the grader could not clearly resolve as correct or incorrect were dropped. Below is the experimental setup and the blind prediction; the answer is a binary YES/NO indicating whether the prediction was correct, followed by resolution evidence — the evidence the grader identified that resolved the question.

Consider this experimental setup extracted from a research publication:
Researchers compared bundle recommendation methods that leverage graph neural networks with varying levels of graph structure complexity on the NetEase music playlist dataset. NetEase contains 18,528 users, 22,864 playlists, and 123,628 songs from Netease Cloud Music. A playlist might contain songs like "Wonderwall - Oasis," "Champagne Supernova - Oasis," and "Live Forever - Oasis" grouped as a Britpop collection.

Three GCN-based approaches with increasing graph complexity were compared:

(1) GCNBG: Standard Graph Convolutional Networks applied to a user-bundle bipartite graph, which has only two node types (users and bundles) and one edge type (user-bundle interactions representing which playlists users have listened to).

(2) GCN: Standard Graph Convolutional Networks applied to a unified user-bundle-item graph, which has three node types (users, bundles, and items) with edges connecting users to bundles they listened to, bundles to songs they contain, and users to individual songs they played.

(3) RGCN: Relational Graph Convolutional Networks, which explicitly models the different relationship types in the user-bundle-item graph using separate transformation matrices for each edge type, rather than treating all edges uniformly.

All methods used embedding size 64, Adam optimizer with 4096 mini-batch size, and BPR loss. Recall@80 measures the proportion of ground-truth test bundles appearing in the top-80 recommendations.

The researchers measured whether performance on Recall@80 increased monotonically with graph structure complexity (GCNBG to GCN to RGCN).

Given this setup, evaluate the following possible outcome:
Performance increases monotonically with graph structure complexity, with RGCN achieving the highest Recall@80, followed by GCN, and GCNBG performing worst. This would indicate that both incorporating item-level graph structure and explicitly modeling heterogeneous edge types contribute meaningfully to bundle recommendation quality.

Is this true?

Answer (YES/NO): YES